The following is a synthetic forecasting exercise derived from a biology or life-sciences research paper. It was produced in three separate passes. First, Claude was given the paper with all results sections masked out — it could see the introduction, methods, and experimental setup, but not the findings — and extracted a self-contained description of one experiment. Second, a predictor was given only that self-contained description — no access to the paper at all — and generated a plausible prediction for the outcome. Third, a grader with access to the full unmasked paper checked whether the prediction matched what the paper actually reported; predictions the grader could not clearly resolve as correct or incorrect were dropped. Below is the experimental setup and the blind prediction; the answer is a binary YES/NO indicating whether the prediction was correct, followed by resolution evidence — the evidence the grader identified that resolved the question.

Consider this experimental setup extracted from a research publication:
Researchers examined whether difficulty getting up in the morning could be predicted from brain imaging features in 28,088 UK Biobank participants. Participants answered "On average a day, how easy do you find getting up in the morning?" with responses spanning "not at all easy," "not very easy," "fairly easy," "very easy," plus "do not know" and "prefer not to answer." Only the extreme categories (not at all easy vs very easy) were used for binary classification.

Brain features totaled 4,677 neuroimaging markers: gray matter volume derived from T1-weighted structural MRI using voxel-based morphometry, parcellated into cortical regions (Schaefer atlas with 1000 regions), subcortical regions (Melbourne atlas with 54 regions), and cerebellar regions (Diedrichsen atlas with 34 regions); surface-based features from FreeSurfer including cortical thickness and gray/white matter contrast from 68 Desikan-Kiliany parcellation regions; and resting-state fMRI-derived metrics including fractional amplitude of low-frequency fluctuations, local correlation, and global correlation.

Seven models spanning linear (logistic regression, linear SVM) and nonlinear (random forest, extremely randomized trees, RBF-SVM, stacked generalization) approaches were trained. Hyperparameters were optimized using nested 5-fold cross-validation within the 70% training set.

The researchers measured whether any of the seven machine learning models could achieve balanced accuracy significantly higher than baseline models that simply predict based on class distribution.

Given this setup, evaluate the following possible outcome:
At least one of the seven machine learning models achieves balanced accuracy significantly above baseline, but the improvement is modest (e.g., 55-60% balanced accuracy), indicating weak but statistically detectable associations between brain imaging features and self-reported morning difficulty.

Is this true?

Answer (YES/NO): NO